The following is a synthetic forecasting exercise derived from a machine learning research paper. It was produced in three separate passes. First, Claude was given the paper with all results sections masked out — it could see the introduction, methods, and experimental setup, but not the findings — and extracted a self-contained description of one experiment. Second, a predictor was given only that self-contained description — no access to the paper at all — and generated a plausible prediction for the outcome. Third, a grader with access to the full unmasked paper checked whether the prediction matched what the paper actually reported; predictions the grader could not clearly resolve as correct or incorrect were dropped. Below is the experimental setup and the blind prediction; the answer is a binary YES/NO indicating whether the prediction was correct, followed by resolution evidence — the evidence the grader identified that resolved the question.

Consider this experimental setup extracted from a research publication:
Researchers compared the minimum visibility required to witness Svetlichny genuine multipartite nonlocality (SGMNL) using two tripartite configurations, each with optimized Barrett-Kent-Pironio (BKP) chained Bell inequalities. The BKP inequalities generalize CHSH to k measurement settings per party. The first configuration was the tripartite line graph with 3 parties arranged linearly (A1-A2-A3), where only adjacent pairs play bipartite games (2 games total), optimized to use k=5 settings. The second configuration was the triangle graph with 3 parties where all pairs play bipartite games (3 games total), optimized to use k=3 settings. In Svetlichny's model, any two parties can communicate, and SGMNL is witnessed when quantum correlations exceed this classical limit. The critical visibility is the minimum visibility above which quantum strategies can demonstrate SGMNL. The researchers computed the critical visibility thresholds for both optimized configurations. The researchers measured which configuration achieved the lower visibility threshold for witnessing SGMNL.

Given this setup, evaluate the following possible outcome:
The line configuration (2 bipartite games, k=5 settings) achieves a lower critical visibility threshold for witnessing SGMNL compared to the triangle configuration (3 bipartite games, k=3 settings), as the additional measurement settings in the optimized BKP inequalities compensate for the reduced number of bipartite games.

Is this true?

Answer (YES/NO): NO